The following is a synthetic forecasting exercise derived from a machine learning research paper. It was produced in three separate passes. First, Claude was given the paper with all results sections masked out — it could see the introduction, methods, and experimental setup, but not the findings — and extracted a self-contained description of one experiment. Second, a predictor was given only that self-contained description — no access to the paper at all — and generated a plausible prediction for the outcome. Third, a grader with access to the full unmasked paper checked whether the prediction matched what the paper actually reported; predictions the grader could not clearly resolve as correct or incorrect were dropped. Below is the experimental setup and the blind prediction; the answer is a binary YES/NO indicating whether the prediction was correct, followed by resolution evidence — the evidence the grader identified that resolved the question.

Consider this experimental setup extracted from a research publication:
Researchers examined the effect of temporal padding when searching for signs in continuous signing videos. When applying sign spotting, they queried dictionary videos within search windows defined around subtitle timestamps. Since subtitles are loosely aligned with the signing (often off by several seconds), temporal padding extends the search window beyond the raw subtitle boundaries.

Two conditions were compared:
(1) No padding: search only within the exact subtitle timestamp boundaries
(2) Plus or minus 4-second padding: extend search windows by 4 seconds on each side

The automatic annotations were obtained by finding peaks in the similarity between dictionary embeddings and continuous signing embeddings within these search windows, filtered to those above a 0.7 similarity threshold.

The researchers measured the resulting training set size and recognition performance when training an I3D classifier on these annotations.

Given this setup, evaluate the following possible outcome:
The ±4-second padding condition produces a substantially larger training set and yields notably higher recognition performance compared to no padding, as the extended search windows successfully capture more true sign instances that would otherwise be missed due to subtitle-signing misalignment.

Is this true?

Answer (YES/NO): YES